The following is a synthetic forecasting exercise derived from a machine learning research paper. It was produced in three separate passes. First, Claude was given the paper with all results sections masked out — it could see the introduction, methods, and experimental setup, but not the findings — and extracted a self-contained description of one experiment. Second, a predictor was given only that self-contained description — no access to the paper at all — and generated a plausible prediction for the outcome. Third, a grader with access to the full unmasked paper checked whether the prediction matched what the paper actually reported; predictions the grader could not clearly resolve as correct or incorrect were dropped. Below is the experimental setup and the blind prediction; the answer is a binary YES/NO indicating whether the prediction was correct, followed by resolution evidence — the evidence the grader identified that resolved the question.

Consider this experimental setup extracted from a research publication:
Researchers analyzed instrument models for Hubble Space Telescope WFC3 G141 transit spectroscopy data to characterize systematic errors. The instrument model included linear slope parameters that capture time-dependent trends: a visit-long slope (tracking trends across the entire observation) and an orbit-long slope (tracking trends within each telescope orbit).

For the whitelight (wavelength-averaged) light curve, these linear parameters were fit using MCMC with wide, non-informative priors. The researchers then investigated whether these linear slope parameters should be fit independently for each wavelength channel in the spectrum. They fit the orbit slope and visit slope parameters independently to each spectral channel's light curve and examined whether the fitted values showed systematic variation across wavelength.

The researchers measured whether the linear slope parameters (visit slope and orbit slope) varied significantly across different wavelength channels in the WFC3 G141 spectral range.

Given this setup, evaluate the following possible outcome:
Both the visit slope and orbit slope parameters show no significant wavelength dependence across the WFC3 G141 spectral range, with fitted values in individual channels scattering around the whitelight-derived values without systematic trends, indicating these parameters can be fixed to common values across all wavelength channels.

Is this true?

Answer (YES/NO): NO